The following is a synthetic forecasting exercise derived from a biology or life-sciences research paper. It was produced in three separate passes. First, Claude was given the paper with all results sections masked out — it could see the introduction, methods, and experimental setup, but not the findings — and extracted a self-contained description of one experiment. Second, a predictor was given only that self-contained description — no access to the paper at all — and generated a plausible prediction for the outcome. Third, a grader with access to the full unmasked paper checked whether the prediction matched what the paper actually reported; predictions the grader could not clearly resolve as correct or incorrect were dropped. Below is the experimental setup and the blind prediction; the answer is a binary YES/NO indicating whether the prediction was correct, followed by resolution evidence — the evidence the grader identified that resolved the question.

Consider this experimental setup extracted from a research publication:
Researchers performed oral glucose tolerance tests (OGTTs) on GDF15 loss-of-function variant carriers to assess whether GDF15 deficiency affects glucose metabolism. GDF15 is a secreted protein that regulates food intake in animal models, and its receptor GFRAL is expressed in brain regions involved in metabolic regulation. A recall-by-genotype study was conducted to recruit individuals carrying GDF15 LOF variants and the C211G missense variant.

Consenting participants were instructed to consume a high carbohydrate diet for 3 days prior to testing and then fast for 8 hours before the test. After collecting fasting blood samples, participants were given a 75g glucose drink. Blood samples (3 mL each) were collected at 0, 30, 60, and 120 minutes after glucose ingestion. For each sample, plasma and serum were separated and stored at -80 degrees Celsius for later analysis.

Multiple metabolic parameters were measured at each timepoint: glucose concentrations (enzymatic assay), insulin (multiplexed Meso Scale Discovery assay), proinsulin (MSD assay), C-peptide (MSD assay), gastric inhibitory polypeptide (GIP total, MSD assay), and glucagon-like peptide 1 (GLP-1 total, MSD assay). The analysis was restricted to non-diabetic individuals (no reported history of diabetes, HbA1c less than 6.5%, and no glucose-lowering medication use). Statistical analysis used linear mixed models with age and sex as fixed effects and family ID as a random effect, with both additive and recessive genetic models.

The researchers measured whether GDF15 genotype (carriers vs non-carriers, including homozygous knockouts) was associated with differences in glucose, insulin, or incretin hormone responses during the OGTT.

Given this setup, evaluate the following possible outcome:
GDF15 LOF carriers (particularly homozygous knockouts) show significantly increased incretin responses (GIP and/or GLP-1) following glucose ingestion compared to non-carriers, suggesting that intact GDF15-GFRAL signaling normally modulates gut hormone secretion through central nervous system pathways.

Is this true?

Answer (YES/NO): NO